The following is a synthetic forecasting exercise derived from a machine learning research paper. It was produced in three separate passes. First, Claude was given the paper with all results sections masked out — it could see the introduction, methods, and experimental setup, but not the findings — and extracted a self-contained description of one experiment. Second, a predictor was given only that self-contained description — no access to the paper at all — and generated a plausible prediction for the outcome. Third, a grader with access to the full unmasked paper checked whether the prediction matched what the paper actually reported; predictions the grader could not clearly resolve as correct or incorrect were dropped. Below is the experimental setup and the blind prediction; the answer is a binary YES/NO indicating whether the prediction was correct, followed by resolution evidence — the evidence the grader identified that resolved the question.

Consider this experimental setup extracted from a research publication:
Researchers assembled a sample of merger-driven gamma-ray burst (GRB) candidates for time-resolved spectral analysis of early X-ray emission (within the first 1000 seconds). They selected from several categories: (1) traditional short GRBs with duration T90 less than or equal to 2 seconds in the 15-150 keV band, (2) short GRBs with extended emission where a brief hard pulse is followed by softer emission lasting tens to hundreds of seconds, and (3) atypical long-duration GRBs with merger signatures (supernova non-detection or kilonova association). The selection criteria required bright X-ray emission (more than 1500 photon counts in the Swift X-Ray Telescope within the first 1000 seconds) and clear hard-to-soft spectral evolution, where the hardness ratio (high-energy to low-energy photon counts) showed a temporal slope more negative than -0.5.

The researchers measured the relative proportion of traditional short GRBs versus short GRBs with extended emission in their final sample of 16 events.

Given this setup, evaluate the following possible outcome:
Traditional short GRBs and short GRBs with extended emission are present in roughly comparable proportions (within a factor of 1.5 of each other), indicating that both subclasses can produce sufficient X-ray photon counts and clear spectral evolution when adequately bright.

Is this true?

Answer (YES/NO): NO